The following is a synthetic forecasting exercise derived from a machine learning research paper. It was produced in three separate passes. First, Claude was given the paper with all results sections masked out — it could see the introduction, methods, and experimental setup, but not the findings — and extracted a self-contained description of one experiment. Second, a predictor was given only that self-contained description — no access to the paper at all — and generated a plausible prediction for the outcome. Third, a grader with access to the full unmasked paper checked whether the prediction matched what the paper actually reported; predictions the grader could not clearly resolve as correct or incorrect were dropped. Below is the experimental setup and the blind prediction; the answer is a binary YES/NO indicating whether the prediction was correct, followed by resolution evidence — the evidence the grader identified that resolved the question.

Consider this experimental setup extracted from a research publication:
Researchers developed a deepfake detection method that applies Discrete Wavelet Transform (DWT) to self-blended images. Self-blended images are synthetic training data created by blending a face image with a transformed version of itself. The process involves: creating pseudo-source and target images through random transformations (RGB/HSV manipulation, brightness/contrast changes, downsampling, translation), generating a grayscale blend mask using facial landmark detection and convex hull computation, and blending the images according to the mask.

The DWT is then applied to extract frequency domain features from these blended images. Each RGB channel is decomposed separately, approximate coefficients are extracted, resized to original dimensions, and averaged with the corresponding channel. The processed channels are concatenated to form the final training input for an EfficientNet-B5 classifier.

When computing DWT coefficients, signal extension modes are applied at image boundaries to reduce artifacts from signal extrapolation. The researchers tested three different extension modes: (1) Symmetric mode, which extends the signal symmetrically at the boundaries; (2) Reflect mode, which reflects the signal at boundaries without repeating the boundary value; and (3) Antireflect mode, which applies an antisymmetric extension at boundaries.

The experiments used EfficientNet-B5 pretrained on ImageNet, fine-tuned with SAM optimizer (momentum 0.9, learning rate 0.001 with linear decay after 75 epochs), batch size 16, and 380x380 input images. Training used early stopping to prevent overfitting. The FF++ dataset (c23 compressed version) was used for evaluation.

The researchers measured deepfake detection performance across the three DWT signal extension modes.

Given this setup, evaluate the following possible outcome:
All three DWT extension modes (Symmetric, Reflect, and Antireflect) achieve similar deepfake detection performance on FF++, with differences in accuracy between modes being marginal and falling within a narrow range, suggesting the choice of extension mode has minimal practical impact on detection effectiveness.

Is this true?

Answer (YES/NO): NO